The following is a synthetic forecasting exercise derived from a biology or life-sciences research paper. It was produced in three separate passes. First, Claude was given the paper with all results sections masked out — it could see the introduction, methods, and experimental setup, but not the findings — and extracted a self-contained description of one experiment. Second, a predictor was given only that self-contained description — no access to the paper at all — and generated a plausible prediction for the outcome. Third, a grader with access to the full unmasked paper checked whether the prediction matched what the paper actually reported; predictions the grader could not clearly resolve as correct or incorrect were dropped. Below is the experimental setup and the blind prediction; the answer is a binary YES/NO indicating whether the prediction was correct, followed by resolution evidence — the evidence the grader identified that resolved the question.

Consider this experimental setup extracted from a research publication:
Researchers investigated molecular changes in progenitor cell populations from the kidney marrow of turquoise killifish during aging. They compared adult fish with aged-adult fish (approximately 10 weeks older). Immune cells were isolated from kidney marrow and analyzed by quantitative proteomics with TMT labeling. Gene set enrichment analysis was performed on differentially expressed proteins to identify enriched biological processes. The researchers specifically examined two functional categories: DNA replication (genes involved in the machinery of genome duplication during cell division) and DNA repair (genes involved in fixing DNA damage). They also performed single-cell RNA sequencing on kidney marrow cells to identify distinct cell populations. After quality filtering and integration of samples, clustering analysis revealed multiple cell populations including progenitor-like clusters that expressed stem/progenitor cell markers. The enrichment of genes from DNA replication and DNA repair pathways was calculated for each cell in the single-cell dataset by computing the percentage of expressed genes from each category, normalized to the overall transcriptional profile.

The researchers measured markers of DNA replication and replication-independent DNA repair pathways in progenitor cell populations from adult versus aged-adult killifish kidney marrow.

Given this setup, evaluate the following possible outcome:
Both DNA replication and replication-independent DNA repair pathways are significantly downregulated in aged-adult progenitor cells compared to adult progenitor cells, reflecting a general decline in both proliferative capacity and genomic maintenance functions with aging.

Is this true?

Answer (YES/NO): YES